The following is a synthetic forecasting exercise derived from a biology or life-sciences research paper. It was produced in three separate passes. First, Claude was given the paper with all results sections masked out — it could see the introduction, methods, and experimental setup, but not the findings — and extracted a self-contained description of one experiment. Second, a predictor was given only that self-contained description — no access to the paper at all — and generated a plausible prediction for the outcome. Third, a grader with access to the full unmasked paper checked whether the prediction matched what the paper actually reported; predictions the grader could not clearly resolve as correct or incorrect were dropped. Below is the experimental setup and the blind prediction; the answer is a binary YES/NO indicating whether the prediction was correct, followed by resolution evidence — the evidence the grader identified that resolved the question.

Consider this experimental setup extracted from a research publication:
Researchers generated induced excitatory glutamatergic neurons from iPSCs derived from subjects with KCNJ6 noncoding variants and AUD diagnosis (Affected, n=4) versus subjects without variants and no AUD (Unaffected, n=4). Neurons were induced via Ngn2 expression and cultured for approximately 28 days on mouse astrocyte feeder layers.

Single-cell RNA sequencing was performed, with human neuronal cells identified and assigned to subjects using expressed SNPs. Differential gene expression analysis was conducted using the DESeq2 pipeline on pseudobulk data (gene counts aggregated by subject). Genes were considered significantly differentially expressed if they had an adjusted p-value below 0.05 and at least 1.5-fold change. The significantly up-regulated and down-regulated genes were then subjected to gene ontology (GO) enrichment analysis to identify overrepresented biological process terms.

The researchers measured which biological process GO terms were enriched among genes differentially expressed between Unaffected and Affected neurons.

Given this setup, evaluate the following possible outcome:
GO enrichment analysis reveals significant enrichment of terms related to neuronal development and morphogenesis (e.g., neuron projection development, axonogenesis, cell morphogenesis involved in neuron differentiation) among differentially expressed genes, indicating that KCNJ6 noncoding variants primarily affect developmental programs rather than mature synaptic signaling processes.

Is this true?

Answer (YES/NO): NO